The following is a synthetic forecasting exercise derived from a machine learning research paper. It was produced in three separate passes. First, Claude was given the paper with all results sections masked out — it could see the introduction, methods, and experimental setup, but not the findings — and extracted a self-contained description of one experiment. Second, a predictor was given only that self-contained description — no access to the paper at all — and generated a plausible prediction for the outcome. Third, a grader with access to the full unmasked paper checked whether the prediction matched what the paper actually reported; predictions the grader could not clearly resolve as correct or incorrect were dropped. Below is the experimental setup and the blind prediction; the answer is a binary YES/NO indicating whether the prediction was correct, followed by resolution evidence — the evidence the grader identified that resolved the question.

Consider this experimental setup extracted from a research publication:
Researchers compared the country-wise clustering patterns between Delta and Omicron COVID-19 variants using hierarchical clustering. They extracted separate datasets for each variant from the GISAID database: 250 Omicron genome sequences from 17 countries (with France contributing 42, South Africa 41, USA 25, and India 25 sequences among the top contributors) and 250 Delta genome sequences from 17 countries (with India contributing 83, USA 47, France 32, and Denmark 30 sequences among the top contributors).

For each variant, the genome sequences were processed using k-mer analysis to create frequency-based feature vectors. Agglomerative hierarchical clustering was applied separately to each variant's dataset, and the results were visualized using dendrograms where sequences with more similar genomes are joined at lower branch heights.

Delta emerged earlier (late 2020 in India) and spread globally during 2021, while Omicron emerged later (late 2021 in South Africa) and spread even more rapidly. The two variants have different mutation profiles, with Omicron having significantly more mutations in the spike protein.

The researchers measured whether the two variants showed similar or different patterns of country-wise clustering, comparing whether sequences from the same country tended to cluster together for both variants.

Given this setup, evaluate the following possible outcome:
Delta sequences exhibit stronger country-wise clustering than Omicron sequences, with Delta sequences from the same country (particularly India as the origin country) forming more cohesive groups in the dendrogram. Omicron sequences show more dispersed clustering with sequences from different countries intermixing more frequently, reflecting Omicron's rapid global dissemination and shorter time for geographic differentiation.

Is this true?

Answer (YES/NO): NO